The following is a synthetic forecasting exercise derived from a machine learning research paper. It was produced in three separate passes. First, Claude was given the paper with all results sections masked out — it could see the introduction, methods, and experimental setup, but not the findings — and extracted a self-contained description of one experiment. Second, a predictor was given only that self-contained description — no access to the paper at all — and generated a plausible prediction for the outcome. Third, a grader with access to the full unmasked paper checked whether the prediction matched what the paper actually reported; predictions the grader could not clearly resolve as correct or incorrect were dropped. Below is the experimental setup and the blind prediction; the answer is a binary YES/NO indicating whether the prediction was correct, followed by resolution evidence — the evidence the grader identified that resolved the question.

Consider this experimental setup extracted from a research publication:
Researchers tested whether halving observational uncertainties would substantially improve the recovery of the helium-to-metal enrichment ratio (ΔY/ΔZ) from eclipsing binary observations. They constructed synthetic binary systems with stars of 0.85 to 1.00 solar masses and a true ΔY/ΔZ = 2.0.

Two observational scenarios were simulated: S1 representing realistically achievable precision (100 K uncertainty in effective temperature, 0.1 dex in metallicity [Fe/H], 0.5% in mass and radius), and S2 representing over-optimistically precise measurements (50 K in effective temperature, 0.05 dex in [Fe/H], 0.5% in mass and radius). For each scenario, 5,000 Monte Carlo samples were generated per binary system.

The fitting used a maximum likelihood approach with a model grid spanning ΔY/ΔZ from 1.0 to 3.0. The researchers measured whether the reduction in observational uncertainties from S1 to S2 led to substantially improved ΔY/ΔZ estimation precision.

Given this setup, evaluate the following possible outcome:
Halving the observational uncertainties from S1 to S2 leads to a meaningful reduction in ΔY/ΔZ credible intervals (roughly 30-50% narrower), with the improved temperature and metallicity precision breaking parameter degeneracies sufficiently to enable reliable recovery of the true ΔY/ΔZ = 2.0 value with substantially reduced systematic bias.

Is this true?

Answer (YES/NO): NO